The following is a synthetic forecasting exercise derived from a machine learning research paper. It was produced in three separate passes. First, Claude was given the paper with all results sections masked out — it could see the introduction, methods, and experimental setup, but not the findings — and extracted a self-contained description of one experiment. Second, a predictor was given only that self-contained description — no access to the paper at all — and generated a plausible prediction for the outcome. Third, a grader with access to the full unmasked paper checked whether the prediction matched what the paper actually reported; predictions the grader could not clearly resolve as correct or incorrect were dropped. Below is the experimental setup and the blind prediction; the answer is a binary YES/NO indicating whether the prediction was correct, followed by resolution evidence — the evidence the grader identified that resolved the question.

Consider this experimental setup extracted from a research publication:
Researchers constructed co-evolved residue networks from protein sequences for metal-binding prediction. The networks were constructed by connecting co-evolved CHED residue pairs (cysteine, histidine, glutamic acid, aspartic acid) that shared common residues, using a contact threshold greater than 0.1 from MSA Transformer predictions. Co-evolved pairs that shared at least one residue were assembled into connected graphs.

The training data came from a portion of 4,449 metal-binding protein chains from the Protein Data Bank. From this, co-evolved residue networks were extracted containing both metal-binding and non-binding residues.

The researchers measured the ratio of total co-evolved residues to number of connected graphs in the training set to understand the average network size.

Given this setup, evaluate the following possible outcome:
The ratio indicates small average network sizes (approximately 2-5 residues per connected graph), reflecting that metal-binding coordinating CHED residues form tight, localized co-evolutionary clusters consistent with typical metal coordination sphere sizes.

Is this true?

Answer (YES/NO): YES